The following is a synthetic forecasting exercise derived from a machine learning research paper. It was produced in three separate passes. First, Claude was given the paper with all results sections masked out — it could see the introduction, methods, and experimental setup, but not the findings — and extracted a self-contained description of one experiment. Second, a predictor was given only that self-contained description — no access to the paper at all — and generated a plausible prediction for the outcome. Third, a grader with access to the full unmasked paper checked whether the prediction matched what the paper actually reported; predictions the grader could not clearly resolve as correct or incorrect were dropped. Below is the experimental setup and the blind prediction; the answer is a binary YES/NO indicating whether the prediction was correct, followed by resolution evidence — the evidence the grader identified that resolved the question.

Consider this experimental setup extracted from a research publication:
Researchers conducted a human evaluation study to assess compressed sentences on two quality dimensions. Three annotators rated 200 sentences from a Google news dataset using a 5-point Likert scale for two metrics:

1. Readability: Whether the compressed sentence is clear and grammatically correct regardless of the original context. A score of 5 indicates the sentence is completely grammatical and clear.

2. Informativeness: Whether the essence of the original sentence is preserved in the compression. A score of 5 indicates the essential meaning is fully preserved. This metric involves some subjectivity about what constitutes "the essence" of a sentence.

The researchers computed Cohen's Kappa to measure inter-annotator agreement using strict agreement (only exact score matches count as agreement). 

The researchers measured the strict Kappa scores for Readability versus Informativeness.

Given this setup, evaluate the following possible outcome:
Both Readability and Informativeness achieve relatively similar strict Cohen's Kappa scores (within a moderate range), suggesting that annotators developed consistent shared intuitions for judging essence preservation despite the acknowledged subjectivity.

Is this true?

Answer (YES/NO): NO